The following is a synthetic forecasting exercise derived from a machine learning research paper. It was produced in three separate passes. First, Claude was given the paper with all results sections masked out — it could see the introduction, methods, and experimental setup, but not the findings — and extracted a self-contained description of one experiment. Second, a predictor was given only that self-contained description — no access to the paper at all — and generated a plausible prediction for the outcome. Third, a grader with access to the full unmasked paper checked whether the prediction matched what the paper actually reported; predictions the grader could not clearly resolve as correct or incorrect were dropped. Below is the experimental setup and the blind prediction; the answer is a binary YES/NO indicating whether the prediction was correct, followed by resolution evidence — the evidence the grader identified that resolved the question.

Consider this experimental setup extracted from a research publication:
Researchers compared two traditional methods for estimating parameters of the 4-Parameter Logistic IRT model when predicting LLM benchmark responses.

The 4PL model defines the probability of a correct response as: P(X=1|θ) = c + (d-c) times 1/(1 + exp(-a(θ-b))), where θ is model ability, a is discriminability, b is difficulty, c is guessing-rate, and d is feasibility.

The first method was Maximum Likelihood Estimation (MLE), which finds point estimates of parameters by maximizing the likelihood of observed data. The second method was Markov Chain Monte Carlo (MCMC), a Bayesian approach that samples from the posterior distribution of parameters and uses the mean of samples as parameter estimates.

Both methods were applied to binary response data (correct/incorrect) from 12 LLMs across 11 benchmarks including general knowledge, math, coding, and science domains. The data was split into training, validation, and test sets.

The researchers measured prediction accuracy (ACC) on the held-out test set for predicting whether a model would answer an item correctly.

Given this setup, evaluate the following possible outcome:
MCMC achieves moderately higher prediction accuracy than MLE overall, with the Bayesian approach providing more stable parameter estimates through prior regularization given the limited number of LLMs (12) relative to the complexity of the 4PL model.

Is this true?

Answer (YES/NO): NO